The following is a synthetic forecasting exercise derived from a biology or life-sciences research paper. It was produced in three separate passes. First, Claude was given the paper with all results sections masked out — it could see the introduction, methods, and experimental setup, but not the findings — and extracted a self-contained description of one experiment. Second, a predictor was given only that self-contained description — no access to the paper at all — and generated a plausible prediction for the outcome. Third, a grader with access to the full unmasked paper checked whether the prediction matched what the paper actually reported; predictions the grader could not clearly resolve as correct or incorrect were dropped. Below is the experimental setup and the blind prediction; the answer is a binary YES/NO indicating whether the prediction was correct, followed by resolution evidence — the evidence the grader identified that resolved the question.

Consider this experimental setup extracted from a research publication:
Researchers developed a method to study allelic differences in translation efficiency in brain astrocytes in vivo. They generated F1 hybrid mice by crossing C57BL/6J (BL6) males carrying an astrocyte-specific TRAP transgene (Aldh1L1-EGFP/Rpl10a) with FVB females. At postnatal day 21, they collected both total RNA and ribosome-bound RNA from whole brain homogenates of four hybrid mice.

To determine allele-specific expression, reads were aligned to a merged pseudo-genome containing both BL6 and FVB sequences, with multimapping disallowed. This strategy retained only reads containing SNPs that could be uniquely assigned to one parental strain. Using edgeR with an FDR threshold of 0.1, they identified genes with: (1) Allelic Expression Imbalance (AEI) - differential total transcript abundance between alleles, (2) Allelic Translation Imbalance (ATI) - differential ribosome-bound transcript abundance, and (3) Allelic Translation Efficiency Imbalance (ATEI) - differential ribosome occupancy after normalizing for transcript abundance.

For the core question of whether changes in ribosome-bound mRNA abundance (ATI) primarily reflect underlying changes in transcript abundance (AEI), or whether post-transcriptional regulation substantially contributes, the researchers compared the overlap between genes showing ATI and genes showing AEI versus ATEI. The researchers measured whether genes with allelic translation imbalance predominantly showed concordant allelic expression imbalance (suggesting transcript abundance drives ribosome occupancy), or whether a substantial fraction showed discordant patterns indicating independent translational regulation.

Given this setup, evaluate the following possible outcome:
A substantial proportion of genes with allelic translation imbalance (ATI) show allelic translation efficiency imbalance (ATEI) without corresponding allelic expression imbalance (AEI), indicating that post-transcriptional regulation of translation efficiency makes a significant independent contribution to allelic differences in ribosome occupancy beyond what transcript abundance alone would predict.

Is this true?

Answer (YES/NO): NO